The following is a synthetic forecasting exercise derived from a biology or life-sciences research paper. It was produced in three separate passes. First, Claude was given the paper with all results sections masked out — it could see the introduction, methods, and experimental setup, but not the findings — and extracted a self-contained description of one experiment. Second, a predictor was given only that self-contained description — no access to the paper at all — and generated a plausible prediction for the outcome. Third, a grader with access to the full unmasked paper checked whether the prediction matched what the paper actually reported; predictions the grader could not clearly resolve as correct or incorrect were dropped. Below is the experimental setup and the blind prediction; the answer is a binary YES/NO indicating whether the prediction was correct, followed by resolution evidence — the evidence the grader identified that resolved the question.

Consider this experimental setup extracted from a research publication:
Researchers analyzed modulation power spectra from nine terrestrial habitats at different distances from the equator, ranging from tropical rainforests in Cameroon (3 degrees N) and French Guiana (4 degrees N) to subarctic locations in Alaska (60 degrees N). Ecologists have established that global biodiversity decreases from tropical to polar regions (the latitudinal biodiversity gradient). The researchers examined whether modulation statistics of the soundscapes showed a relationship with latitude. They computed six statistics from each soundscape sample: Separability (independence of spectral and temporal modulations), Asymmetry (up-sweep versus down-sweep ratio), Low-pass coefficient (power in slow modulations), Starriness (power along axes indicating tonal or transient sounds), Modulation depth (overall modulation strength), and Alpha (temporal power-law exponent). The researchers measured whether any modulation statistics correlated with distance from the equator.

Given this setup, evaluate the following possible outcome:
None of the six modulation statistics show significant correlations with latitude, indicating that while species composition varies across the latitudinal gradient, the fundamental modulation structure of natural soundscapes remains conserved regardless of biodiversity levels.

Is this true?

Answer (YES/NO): NO